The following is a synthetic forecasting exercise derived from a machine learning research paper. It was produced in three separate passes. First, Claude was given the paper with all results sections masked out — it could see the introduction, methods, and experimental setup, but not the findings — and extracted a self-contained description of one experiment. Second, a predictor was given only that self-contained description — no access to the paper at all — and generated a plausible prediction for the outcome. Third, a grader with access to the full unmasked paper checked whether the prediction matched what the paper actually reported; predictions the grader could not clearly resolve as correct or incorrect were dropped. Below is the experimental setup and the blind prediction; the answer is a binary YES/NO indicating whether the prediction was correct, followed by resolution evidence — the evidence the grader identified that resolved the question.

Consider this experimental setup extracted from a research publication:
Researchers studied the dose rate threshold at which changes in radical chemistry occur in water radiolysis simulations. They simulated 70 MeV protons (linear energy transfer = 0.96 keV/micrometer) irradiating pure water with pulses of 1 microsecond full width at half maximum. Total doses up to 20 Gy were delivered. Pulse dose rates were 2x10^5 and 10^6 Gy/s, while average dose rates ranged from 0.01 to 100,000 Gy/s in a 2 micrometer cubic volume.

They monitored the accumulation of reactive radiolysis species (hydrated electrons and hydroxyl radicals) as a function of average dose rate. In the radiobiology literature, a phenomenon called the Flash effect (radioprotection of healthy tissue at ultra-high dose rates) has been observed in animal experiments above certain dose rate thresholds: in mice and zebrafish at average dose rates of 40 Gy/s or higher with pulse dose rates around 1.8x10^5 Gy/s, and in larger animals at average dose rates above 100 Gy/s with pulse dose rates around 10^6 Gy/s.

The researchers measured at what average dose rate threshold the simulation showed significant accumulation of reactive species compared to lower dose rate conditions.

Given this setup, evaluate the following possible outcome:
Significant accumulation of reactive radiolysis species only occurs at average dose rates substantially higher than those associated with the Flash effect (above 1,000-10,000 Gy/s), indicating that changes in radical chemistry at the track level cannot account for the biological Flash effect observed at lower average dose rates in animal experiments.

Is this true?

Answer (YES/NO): NO